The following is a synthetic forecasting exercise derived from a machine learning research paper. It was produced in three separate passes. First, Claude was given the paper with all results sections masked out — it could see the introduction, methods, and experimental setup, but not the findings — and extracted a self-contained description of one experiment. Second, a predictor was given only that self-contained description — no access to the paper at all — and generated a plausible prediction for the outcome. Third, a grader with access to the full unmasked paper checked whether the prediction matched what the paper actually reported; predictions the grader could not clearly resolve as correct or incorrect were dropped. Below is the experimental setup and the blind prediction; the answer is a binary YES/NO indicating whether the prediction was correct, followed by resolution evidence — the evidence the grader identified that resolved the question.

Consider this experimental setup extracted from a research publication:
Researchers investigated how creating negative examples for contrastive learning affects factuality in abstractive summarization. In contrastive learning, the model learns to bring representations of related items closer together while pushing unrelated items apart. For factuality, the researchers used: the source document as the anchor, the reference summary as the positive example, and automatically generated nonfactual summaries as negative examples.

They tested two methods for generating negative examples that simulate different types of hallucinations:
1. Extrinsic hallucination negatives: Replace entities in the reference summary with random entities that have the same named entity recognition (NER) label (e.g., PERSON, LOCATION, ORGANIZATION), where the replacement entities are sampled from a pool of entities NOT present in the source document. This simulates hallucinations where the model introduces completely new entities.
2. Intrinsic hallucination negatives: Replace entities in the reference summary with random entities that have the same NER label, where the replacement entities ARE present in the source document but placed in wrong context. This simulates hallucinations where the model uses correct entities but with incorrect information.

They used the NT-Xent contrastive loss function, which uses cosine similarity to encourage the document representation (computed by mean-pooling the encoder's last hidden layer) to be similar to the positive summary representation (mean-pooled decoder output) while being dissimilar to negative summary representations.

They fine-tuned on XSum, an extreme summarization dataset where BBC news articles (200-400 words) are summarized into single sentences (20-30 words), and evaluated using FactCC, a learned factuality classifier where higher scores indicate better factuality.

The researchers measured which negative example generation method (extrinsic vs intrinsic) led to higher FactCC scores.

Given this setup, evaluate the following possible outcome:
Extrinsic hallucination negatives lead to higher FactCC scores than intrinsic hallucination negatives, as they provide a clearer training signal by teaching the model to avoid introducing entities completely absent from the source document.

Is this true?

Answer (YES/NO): NO